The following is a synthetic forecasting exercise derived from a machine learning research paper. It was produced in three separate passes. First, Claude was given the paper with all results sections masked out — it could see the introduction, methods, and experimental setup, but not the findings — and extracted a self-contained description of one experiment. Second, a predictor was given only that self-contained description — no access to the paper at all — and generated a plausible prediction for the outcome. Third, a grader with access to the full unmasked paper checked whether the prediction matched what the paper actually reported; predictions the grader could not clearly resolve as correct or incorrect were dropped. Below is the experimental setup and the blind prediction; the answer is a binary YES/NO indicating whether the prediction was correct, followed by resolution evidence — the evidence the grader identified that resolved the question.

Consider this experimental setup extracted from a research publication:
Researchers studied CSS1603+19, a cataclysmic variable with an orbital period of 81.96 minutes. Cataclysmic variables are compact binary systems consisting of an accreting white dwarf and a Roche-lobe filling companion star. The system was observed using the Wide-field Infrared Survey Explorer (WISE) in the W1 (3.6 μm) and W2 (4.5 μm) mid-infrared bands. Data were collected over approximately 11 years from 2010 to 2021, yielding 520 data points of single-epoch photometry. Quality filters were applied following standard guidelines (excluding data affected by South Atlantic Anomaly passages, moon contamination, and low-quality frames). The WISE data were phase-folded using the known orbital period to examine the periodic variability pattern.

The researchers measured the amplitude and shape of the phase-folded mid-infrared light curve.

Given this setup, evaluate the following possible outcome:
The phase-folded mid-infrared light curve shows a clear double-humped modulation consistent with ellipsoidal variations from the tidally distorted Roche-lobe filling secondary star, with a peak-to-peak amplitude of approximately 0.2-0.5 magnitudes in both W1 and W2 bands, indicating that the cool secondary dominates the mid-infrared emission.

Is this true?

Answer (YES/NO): NO